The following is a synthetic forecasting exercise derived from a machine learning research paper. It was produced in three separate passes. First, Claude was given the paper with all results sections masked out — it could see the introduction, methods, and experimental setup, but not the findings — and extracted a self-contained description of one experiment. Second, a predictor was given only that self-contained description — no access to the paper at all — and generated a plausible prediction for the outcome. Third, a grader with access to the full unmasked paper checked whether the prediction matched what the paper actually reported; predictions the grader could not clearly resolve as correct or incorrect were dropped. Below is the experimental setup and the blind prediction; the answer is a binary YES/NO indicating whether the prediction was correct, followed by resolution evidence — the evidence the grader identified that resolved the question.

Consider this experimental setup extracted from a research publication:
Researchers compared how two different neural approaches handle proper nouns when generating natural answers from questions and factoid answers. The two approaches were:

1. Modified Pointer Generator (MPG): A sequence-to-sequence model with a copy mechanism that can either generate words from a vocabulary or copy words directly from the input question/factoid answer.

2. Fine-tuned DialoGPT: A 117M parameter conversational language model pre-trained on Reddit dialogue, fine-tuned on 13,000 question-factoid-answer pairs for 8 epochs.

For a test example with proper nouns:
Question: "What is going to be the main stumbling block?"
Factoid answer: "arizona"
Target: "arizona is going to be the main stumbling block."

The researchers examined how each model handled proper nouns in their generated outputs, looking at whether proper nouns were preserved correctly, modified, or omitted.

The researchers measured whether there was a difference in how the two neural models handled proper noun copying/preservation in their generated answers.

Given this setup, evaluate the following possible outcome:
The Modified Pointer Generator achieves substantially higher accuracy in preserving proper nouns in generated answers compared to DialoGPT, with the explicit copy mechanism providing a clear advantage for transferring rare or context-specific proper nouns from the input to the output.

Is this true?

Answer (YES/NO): NO